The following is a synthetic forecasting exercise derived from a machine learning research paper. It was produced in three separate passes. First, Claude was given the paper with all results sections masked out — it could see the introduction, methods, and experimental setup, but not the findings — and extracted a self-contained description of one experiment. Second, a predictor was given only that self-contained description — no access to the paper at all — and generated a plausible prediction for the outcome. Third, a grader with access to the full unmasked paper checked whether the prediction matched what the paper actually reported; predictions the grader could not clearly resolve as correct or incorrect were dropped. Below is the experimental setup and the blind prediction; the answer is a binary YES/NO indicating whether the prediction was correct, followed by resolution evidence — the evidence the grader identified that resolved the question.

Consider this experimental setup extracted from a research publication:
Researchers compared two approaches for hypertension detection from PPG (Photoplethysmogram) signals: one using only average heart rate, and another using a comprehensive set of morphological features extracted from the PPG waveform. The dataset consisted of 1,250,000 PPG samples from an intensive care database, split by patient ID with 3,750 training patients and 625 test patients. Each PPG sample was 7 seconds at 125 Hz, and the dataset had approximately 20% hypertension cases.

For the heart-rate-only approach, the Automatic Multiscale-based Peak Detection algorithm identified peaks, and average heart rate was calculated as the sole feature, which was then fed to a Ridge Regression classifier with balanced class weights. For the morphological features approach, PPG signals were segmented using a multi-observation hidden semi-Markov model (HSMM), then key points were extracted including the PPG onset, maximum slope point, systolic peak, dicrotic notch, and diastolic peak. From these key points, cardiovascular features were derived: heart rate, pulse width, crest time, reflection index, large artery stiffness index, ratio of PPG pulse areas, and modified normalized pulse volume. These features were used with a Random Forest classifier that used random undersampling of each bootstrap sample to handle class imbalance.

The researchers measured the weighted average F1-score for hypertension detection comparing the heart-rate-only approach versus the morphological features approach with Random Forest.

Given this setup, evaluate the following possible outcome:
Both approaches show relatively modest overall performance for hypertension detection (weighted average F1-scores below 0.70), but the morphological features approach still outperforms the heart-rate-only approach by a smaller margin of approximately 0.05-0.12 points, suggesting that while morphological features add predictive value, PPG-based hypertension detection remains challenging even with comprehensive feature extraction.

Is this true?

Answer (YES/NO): NO